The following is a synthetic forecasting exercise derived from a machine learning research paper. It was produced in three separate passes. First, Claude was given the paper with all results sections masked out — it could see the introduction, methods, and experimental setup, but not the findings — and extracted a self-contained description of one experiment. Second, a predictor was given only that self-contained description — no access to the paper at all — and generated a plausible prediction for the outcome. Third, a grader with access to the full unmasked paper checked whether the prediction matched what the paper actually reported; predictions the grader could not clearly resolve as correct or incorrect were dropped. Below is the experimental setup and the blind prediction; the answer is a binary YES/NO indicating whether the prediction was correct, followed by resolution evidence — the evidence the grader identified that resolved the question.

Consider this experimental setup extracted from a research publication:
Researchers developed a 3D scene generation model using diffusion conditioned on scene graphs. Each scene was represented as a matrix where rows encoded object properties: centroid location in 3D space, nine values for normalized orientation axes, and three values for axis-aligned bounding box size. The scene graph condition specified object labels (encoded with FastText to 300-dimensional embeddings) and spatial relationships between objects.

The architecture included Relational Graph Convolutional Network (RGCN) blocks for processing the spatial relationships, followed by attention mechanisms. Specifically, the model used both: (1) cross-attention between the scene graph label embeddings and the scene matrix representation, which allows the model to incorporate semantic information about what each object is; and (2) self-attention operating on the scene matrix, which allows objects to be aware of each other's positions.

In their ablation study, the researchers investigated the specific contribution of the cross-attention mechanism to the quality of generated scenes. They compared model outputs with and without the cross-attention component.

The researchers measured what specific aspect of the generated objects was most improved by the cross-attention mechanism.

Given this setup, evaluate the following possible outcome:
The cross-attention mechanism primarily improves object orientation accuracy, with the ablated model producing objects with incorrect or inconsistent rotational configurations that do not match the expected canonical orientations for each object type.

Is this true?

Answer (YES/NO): NO